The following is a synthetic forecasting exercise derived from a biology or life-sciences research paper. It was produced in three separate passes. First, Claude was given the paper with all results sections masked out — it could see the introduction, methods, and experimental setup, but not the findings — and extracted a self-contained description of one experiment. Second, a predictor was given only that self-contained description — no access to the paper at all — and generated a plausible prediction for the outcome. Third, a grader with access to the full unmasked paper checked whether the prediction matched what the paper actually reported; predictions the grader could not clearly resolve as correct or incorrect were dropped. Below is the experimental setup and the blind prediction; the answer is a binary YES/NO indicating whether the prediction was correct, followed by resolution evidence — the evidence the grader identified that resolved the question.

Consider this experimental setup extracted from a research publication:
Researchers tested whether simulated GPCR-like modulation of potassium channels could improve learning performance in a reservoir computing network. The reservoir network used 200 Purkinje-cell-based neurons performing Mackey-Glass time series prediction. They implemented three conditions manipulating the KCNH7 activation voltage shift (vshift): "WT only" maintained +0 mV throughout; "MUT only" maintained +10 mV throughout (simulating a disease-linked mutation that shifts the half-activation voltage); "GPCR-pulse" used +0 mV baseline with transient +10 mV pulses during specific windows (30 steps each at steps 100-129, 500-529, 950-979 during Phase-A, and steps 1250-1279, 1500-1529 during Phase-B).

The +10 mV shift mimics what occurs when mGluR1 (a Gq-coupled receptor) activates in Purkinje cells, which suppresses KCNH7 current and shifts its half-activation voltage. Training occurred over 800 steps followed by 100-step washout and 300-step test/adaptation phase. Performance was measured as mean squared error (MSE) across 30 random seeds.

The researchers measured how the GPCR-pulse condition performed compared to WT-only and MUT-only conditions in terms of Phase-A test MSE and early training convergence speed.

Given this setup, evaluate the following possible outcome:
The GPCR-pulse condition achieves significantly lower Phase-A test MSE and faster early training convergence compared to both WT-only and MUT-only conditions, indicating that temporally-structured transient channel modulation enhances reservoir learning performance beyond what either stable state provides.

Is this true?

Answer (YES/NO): NO